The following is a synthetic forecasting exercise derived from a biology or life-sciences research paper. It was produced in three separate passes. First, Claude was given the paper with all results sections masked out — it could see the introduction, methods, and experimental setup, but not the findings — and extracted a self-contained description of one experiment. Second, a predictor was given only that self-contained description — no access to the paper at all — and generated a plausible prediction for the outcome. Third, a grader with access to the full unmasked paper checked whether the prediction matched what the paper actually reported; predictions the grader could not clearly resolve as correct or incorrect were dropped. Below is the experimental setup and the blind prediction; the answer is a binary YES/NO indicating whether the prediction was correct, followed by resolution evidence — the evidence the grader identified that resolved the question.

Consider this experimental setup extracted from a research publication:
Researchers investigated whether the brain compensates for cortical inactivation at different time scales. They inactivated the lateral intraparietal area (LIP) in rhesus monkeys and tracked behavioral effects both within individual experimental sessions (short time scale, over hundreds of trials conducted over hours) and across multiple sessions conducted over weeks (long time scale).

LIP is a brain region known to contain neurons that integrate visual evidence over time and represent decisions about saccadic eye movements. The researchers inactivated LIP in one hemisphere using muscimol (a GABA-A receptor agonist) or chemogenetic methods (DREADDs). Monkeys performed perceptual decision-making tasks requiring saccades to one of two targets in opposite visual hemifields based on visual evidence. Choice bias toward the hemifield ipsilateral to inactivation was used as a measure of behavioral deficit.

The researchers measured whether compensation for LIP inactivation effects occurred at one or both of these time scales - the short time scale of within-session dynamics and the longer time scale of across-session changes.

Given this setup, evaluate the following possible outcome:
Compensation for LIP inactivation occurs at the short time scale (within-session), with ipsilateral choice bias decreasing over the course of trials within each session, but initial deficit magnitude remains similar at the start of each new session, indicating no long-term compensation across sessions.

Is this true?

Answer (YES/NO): NO